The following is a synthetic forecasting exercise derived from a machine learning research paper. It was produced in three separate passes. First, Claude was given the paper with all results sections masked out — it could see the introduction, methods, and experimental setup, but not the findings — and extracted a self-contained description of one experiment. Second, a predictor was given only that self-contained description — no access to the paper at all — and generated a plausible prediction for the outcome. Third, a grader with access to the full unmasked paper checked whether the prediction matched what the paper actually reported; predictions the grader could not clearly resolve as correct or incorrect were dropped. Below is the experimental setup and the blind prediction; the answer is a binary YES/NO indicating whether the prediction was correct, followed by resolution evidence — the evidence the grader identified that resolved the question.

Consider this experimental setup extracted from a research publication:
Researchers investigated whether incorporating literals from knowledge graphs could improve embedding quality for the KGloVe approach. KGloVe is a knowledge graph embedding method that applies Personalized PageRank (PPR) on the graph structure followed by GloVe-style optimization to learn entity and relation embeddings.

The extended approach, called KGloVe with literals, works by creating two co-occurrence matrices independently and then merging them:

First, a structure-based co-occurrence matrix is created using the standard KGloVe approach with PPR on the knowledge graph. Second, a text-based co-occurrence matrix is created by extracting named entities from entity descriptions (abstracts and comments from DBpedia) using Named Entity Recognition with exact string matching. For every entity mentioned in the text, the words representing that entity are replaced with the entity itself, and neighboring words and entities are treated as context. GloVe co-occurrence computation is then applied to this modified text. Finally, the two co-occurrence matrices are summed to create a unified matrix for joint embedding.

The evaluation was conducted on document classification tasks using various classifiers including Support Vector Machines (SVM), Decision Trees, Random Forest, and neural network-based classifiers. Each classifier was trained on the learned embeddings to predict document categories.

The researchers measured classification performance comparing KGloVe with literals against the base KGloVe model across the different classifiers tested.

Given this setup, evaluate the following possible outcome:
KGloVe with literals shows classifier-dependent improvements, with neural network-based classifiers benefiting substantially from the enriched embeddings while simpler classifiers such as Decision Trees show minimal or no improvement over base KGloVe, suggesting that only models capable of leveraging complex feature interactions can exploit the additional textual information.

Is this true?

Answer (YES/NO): NO